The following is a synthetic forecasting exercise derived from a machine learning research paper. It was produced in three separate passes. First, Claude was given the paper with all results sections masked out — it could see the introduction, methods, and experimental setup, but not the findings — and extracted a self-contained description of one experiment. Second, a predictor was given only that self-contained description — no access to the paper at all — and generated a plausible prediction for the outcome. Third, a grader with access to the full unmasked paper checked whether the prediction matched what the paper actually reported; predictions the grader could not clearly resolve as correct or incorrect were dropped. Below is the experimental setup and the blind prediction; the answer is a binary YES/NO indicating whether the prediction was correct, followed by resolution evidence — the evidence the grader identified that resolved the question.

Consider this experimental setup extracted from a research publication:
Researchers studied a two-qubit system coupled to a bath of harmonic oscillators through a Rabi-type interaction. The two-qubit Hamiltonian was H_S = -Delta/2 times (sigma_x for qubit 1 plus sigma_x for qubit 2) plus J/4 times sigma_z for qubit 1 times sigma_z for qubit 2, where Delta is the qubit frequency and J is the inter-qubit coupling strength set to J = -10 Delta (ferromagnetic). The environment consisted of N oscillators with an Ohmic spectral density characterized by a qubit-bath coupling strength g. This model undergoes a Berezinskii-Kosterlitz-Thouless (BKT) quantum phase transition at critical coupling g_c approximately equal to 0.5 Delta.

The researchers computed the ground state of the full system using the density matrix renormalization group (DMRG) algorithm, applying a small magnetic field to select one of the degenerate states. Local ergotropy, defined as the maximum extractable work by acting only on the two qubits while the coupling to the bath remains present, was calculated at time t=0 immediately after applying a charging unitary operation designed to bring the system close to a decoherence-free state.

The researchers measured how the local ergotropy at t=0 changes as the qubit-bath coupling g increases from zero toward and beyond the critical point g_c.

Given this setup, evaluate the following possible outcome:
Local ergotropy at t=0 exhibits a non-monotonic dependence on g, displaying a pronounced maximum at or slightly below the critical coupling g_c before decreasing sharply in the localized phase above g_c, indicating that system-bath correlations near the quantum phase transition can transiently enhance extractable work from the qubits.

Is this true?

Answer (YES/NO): NO